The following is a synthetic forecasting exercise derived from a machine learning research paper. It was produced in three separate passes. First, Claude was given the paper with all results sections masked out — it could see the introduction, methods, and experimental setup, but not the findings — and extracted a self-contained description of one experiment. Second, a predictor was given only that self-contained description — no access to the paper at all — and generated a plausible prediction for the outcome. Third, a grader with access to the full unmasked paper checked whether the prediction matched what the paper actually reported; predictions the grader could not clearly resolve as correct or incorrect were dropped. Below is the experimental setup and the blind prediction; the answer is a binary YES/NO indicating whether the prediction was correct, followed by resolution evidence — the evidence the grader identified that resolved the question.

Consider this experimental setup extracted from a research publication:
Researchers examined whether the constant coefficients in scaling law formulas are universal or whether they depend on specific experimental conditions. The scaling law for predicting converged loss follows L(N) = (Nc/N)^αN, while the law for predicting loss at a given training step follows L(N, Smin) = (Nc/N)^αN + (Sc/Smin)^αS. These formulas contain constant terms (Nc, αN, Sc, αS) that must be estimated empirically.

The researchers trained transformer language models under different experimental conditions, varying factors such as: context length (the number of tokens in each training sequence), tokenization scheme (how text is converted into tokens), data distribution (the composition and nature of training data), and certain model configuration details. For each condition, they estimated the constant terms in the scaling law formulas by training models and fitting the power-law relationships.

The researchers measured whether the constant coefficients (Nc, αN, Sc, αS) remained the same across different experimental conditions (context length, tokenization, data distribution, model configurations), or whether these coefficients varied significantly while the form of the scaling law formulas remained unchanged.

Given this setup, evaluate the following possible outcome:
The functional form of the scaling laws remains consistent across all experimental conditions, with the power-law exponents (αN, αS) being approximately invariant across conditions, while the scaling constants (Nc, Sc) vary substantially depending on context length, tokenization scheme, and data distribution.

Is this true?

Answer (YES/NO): NO